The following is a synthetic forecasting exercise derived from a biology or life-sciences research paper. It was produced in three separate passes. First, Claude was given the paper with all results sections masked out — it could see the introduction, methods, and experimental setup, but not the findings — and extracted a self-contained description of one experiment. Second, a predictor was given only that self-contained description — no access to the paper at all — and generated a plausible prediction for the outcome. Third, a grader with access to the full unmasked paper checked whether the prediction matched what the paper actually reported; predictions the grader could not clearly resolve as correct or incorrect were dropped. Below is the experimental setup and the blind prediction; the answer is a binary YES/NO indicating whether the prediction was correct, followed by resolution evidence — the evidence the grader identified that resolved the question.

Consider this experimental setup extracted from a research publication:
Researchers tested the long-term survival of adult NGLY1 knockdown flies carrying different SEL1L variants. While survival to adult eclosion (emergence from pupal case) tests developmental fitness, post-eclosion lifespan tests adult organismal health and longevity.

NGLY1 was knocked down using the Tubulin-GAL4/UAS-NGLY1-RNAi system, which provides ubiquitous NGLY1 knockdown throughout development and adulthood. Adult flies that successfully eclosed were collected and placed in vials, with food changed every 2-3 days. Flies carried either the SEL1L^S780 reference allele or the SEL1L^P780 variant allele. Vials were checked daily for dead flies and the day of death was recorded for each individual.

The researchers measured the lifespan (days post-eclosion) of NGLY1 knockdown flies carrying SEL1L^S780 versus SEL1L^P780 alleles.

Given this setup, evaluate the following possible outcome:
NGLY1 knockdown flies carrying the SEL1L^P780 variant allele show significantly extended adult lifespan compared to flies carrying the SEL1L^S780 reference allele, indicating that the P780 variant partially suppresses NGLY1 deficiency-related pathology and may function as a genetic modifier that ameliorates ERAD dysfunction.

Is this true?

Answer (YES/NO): NO